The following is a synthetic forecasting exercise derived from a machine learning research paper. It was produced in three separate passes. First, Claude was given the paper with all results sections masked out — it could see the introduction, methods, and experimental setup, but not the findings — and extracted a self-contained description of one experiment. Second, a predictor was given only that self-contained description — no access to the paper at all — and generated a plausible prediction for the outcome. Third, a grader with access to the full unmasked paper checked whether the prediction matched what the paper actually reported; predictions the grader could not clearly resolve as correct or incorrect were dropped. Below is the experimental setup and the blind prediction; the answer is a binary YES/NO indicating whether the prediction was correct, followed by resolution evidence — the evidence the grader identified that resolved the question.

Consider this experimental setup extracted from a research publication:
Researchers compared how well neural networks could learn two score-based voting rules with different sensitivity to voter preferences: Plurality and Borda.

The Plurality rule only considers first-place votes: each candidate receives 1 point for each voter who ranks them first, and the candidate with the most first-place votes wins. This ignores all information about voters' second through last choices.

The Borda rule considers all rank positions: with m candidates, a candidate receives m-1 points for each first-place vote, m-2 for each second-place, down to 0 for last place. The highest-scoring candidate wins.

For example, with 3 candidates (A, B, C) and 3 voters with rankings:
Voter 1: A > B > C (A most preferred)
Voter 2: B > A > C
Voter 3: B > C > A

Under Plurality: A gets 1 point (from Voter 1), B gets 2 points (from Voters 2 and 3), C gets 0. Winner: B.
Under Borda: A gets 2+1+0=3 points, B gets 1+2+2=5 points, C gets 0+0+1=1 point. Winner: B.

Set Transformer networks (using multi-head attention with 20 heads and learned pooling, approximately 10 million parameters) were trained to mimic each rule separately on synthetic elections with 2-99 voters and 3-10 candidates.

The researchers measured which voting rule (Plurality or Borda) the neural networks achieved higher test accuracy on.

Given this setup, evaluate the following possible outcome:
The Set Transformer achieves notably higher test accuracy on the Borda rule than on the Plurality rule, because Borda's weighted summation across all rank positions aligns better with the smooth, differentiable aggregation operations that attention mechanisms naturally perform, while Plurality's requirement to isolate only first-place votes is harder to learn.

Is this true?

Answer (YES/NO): NO